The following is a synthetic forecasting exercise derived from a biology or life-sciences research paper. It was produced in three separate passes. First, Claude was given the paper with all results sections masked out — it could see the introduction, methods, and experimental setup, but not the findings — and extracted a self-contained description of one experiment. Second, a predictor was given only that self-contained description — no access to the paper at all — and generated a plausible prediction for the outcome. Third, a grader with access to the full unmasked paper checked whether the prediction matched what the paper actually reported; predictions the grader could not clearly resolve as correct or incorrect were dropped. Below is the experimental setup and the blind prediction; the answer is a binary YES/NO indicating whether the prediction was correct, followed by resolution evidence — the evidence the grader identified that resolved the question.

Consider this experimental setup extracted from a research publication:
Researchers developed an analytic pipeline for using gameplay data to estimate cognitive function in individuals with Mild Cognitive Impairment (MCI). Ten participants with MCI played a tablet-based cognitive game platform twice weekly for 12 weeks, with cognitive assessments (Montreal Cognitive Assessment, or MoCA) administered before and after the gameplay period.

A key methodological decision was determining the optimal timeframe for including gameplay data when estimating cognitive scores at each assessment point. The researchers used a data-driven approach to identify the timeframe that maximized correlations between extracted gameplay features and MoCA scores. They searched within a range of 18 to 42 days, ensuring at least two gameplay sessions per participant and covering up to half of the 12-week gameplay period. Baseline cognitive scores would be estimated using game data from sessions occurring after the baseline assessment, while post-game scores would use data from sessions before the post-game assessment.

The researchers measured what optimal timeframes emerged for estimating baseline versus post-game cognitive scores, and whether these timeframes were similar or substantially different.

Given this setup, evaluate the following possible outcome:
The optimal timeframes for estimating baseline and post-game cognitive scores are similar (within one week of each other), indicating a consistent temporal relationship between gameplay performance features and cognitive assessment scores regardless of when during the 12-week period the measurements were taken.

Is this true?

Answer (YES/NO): YES